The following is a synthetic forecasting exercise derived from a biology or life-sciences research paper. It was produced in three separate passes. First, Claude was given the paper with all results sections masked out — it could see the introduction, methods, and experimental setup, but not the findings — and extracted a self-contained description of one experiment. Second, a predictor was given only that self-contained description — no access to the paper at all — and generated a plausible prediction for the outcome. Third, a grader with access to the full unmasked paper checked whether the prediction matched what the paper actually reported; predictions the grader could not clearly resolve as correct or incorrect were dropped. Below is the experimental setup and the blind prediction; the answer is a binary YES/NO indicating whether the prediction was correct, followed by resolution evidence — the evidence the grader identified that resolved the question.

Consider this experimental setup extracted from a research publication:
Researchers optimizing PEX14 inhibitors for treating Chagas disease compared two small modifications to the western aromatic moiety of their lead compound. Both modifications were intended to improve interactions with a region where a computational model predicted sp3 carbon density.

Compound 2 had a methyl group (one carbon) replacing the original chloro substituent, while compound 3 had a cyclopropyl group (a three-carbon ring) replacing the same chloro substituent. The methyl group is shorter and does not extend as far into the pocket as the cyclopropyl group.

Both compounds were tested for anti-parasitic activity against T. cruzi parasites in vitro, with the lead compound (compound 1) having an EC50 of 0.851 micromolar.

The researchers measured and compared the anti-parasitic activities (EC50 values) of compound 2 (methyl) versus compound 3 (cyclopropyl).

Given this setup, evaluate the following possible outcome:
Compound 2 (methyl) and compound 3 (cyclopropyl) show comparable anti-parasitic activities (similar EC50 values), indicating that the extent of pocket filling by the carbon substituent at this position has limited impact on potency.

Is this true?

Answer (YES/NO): NO